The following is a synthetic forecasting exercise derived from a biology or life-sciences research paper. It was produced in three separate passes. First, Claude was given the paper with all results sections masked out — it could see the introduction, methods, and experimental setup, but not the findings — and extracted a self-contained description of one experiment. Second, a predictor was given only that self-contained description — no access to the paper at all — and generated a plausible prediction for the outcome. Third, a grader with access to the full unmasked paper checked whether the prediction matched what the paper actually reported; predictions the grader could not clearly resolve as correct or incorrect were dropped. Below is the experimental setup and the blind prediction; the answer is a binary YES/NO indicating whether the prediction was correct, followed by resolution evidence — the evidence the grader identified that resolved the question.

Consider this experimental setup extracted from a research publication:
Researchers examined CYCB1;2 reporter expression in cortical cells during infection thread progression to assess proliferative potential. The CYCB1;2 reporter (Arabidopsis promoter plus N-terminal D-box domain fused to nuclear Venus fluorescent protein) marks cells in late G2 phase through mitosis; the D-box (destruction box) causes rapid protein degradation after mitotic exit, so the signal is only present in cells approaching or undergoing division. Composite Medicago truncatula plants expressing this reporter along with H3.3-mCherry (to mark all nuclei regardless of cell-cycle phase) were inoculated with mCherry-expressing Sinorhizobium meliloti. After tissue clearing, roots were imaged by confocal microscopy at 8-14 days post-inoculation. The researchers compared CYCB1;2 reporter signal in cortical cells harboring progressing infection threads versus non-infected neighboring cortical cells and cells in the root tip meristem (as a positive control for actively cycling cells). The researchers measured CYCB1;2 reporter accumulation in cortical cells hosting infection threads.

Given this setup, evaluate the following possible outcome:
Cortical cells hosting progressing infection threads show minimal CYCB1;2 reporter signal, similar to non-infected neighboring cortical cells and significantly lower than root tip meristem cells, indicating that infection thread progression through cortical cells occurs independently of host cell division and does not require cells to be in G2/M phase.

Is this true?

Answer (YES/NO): NO